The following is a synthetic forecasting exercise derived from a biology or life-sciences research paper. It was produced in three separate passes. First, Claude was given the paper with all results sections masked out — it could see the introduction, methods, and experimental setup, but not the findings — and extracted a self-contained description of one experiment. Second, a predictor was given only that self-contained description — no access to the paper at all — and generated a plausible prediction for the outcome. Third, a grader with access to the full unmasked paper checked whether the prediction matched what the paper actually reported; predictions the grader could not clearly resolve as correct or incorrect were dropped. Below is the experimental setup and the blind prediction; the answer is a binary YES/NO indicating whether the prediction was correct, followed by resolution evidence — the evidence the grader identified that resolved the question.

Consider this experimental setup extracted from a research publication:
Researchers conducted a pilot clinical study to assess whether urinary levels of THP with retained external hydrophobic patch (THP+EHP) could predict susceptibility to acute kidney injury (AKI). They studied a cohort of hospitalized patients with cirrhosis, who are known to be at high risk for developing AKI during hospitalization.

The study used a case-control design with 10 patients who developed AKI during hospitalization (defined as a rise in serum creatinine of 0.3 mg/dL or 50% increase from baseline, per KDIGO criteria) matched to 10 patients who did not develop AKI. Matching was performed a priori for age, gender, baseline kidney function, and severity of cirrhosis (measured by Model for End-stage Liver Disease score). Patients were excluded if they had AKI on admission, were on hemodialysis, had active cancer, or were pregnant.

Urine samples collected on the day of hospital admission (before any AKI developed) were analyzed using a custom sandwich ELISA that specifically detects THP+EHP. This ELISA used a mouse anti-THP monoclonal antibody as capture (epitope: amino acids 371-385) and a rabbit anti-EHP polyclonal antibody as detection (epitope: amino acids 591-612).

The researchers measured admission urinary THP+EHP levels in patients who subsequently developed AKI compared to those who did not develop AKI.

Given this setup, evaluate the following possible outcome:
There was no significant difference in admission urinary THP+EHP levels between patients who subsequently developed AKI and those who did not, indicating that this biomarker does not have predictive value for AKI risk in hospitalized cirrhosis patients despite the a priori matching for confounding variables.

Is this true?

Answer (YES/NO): NO